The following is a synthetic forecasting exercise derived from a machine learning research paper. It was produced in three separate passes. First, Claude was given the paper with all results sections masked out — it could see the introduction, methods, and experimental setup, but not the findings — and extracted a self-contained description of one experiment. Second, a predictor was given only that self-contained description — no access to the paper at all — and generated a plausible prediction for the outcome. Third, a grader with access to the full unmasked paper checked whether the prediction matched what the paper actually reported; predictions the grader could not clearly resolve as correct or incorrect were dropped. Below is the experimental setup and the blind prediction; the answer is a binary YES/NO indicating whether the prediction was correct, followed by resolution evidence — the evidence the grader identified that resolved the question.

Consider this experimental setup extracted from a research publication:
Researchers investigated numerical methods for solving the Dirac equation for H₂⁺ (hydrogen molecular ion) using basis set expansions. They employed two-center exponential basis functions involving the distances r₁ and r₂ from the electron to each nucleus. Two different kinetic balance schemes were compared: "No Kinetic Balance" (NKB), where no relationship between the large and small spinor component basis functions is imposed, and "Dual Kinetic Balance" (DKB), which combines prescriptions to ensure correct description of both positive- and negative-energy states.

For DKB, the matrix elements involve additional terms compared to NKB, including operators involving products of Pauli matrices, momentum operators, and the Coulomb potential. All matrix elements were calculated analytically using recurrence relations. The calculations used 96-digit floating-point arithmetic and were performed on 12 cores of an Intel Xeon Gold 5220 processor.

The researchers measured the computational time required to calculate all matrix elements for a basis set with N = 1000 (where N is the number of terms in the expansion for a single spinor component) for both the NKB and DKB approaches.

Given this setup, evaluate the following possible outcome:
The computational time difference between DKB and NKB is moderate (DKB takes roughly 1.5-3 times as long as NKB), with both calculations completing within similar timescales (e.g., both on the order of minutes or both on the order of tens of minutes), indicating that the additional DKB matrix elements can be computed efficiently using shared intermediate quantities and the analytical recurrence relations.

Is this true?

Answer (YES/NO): NO